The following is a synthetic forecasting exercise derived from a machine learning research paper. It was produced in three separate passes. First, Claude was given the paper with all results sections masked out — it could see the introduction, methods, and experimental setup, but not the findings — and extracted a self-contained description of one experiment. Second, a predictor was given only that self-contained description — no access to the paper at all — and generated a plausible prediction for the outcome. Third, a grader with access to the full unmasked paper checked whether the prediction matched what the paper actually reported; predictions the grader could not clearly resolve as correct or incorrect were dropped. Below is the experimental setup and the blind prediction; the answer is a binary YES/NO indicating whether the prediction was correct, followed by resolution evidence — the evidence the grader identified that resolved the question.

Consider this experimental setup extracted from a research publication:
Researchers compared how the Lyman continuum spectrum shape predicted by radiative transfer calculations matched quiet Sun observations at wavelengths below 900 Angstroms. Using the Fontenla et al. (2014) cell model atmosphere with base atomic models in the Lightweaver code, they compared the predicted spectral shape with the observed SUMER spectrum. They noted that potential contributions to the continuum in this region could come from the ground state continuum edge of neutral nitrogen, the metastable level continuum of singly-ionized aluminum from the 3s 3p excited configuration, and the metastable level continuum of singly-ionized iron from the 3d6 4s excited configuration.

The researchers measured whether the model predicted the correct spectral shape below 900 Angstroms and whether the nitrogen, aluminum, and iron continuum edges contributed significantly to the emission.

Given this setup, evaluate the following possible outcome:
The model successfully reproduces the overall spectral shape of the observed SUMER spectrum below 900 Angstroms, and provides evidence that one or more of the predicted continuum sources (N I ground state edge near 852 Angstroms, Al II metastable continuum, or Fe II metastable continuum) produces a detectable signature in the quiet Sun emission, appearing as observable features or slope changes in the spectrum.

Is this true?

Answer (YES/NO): NO